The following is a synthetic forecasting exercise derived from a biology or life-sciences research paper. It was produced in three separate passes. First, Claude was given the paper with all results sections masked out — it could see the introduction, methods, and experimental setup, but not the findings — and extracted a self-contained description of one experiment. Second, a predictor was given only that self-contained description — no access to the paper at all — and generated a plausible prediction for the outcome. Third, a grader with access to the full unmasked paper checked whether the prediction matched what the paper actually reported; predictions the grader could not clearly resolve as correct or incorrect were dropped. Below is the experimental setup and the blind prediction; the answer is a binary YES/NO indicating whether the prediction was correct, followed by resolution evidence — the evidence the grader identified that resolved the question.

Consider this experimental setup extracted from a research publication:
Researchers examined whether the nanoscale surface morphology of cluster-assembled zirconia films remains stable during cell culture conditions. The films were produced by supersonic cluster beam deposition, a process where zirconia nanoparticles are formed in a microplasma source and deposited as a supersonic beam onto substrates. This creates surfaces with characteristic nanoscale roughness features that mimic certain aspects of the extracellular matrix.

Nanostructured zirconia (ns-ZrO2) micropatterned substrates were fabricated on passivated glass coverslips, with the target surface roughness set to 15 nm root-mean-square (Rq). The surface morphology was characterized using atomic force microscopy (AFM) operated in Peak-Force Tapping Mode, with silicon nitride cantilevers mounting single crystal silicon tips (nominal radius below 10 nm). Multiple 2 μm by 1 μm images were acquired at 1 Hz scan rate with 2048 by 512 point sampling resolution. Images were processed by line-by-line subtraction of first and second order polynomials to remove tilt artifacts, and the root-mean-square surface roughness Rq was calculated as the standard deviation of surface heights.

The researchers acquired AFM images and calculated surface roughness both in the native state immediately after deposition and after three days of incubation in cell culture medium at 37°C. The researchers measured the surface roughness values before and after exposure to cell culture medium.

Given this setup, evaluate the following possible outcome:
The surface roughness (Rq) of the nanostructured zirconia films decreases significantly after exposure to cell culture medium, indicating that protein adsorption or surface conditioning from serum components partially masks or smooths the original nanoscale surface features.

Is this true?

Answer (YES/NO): NO